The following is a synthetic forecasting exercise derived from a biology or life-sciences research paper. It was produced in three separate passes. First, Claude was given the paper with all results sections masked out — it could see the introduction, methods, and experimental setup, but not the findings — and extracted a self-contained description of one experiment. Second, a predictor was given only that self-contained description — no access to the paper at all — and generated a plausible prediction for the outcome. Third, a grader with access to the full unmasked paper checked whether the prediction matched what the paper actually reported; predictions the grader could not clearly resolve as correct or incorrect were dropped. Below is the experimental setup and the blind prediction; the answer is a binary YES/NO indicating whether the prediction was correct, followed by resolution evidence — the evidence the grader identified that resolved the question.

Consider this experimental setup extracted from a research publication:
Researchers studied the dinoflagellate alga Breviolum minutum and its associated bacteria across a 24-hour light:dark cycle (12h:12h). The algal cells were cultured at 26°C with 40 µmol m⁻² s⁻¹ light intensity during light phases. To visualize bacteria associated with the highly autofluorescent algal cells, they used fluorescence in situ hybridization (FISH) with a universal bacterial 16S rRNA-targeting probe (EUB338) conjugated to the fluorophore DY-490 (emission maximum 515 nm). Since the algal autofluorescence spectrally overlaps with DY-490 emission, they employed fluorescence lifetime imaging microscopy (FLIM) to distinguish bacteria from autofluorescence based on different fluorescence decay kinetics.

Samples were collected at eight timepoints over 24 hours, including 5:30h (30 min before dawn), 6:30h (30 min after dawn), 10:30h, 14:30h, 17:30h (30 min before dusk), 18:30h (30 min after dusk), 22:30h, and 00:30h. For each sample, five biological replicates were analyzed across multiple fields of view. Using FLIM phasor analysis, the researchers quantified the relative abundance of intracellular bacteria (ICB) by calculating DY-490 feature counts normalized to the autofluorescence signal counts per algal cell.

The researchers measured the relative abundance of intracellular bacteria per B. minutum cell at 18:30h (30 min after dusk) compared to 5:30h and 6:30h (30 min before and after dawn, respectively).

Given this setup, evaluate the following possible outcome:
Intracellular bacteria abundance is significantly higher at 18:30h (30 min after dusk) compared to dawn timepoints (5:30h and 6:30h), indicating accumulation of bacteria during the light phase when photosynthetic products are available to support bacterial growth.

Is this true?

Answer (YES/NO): NO